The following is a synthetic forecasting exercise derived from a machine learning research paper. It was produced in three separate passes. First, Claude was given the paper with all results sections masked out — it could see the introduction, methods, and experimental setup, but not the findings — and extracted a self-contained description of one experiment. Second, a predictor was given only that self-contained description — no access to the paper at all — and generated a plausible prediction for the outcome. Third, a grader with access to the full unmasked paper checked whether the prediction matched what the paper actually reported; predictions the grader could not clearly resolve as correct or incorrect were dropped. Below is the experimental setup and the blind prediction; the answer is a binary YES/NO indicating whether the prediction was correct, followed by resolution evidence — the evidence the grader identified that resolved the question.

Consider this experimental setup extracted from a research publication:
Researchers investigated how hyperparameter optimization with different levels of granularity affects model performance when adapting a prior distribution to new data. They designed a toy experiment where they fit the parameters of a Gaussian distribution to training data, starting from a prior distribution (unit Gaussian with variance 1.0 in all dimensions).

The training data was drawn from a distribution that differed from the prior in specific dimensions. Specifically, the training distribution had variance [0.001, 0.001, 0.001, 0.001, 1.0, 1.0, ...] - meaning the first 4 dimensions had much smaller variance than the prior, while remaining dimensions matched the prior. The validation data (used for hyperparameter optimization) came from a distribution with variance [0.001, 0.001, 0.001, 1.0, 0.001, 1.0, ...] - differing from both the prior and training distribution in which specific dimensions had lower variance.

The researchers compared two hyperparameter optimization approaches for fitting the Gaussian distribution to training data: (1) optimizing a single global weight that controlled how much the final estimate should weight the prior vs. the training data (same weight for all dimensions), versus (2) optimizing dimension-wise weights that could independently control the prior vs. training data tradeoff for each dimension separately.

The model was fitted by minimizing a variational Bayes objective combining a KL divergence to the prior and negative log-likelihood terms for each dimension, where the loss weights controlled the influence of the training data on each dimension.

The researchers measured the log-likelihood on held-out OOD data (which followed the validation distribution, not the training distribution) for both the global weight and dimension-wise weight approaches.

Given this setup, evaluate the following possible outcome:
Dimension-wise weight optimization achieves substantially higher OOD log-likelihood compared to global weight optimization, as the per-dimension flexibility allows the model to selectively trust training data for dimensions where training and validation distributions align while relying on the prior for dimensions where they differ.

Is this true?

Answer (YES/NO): YES